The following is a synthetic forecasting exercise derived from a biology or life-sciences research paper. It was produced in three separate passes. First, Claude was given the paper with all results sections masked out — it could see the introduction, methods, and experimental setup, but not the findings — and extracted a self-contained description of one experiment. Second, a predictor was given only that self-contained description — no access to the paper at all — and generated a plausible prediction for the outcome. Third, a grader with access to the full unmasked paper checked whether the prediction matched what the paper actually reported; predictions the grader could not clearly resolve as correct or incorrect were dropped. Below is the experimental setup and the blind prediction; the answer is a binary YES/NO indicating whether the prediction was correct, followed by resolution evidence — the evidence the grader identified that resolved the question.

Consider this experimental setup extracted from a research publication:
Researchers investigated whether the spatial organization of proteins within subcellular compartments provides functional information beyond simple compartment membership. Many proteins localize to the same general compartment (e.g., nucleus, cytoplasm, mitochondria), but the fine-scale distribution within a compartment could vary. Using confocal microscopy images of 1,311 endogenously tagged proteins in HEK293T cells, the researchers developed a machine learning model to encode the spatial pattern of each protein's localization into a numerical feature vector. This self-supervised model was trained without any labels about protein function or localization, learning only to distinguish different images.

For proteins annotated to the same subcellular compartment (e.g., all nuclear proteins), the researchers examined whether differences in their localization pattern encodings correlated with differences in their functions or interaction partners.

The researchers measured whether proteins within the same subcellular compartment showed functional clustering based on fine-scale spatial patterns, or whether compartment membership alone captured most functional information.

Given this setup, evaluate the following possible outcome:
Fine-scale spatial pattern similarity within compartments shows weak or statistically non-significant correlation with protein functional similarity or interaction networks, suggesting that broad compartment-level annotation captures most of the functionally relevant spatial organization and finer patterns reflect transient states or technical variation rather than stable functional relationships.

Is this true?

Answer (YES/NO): NO